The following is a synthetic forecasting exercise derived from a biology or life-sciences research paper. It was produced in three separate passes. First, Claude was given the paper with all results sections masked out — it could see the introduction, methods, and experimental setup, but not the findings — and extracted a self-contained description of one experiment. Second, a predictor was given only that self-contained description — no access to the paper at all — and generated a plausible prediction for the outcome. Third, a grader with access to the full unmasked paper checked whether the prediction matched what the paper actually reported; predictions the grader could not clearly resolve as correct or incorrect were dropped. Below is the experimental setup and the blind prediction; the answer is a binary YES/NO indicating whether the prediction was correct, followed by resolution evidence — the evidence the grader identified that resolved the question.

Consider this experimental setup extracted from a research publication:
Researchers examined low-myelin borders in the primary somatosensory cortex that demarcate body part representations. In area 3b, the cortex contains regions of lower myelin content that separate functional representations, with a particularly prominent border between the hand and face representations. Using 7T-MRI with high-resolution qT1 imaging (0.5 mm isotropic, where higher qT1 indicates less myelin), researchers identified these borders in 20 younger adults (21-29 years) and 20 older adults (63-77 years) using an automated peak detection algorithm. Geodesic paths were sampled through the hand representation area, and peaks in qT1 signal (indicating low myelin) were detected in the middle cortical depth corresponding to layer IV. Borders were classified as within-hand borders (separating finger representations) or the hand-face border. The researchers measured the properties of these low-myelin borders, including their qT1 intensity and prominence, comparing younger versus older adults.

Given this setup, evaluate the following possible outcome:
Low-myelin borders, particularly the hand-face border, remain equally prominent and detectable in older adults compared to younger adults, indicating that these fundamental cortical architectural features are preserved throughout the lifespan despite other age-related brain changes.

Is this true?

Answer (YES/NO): YES